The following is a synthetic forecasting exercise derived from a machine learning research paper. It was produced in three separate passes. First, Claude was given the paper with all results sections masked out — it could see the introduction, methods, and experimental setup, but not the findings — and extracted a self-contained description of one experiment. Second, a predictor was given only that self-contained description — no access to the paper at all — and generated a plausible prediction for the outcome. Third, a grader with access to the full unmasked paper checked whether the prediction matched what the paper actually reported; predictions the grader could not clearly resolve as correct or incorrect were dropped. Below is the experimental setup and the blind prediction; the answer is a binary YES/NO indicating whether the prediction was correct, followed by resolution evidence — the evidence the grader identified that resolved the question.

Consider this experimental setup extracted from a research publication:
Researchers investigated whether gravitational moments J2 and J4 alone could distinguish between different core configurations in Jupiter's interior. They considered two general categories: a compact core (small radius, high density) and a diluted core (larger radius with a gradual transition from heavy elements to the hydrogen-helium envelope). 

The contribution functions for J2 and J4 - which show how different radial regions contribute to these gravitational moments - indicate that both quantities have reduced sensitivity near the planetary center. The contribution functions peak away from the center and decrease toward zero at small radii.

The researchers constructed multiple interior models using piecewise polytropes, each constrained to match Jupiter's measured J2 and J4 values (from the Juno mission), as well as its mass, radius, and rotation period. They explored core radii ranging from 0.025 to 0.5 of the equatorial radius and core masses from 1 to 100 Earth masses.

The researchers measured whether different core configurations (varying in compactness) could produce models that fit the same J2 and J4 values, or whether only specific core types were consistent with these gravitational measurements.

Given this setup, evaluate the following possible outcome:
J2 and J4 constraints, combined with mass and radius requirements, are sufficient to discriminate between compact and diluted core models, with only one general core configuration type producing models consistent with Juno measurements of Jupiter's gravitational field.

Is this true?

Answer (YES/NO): NO